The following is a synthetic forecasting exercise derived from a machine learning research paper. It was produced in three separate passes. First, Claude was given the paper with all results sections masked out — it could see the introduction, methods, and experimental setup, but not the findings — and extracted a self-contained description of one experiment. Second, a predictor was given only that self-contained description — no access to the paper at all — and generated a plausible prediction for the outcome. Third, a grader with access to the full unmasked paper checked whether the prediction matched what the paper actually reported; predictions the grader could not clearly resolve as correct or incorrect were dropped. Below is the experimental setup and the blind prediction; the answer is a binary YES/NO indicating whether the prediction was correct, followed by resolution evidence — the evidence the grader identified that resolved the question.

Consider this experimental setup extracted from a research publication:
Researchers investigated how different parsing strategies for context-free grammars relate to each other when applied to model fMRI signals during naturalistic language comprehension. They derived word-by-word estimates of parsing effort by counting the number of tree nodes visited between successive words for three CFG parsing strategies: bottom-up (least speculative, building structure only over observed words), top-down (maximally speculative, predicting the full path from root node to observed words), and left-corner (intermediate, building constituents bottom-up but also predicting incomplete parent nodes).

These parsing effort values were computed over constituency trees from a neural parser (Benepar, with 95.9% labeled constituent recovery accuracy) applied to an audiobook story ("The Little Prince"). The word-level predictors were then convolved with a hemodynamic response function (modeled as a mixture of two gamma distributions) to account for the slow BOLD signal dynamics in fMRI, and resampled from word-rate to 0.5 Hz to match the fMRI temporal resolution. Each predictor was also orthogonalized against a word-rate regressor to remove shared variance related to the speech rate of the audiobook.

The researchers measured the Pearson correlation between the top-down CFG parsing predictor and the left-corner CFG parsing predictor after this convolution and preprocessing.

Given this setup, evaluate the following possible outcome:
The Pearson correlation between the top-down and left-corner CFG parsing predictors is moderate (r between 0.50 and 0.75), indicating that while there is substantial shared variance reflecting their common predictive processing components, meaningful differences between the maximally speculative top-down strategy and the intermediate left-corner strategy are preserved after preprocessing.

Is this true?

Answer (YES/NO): NO